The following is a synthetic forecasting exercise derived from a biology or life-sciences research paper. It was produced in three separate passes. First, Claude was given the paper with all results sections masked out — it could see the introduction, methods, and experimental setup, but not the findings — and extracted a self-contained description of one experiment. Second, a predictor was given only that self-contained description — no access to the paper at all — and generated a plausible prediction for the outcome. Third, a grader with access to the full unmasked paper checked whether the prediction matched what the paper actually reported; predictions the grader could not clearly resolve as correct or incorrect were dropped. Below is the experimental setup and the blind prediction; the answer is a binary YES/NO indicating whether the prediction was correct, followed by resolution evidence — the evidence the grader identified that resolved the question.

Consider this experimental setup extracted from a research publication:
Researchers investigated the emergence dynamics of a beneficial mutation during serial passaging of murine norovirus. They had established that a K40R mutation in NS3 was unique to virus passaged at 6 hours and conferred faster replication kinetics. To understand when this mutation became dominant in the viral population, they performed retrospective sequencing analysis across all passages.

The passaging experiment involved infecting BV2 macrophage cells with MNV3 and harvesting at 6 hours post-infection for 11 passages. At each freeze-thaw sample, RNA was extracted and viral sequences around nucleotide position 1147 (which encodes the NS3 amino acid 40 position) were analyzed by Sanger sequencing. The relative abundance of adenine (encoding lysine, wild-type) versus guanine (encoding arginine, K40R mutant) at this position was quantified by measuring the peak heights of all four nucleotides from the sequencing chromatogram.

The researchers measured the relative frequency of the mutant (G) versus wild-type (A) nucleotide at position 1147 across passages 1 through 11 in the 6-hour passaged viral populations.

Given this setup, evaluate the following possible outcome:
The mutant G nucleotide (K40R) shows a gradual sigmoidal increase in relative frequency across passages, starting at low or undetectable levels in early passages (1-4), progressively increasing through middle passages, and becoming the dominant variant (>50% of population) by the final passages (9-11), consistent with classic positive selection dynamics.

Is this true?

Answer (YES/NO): NO